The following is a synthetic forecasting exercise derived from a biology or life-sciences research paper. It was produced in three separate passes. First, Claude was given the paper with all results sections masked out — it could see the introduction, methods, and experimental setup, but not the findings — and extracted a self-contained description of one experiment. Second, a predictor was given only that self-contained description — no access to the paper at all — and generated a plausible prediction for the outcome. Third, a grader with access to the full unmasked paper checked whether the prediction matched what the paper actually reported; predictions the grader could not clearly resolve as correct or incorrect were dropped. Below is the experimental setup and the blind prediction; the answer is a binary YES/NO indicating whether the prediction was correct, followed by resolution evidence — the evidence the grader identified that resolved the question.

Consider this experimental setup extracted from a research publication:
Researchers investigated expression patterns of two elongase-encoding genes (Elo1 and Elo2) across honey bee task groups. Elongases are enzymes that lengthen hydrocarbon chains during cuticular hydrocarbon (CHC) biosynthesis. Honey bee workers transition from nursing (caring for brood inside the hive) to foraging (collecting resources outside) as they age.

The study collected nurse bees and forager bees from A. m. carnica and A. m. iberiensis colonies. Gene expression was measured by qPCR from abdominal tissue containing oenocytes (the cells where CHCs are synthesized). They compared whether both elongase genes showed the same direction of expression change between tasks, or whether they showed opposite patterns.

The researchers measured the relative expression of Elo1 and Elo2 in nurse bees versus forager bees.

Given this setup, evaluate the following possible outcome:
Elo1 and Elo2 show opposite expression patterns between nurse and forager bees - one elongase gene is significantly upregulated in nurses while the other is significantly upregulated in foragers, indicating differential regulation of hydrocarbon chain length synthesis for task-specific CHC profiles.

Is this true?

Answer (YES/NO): YES